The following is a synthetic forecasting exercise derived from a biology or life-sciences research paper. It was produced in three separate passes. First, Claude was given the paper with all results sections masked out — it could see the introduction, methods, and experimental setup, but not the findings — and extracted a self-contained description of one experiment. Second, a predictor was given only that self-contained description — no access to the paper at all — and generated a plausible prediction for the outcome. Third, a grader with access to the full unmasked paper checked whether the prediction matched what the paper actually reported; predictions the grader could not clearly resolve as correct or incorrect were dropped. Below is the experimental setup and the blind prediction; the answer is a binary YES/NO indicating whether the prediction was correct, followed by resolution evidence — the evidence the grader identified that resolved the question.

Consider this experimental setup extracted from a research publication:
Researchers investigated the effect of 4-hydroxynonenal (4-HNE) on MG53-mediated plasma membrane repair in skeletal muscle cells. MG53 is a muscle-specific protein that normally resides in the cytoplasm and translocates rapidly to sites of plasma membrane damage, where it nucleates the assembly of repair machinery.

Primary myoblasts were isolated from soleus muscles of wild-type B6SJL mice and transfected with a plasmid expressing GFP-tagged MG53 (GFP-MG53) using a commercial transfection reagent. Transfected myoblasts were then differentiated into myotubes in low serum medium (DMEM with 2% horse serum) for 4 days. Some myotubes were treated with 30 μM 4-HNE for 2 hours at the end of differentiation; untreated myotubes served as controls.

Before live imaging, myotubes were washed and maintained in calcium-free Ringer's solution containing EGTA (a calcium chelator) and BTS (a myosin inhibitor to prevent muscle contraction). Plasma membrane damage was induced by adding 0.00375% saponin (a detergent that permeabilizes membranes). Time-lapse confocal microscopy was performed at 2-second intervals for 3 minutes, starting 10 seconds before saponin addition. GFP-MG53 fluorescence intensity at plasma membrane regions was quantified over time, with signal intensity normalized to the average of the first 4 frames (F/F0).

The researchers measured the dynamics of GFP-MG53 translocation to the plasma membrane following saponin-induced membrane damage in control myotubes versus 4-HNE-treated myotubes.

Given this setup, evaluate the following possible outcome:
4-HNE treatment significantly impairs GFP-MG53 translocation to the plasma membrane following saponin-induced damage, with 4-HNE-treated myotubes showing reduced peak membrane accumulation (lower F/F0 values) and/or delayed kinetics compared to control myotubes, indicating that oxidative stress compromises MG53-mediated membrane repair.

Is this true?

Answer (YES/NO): YES